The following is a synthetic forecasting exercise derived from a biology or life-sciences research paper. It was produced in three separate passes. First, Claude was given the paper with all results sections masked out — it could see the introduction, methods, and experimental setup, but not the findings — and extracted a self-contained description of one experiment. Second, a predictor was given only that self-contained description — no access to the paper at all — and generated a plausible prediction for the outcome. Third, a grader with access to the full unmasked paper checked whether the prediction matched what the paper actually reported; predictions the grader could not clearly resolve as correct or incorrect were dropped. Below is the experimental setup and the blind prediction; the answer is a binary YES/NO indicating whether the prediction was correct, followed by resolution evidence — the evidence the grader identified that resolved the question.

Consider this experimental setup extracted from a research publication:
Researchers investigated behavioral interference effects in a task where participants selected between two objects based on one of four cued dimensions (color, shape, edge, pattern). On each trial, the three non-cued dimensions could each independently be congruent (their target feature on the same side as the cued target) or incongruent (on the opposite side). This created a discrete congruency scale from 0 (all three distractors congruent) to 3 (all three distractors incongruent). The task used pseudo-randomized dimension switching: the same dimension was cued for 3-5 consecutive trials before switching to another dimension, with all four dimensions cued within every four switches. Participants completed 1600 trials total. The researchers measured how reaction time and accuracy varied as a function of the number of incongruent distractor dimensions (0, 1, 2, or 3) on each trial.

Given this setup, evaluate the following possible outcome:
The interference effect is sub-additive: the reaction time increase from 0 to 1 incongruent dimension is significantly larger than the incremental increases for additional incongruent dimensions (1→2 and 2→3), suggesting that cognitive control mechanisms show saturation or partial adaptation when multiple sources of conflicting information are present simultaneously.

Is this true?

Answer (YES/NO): NO